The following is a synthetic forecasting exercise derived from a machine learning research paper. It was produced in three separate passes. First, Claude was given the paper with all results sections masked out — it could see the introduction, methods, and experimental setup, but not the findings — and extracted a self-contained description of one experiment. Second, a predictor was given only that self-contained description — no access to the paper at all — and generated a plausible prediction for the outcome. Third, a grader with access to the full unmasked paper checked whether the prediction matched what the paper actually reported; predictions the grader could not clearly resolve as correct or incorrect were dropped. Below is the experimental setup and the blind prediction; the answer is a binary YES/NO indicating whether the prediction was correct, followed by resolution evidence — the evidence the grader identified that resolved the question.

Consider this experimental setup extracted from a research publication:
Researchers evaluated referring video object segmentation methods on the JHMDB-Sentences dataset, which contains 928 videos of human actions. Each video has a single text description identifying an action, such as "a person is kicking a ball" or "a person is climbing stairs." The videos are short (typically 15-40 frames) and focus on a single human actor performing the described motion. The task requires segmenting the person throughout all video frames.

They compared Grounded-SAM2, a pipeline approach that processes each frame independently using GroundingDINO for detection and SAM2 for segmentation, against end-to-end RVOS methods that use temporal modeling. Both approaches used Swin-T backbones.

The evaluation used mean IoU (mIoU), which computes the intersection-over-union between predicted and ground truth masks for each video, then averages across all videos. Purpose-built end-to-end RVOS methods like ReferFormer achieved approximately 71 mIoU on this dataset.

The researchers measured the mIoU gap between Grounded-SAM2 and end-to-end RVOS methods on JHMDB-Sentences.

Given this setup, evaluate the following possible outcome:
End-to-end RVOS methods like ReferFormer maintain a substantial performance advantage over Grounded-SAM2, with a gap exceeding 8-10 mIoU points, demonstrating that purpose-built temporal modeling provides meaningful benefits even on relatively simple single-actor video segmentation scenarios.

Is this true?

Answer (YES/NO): NO